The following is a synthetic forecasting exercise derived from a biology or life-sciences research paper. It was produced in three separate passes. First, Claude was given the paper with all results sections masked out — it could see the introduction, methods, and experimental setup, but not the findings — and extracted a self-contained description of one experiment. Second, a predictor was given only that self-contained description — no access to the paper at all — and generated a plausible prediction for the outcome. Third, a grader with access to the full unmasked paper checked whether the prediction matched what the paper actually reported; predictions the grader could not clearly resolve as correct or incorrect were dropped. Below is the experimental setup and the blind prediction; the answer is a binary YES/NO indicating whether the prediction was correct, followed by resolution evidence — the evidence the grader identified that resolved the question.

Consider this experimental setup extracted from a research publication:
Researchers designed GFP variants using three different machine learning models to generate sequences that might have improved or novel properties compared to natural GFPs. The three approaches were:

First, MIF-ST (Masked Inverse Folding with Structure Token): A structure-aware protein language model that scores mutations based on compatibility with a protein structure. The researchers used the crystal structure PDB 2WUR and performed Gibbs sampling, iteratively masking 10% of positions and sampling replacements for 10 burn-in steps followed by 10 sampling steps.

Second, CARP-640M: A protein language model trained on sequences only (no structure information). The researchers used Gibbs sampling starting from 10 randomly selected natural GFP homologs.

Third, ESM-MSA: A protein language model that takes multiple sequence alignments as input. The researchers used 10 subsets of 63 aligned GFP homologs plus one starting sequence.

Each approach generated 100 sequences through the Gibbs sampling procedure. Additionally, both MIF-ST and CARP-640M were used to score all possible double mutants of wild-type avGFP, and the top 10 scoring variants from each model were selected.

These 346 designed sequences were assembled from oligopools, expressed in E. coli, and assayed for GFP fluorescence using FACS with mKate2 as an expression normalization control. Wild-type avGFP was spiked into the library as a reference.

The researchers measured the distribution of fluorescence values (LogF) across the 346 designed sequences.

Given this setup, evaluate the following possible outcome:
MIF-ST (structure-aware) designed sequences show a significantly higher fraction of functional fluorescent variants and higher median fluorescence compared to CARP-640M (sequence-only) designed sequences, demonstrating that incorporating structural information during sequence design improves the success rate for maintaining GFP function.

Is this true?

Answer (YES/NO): NO